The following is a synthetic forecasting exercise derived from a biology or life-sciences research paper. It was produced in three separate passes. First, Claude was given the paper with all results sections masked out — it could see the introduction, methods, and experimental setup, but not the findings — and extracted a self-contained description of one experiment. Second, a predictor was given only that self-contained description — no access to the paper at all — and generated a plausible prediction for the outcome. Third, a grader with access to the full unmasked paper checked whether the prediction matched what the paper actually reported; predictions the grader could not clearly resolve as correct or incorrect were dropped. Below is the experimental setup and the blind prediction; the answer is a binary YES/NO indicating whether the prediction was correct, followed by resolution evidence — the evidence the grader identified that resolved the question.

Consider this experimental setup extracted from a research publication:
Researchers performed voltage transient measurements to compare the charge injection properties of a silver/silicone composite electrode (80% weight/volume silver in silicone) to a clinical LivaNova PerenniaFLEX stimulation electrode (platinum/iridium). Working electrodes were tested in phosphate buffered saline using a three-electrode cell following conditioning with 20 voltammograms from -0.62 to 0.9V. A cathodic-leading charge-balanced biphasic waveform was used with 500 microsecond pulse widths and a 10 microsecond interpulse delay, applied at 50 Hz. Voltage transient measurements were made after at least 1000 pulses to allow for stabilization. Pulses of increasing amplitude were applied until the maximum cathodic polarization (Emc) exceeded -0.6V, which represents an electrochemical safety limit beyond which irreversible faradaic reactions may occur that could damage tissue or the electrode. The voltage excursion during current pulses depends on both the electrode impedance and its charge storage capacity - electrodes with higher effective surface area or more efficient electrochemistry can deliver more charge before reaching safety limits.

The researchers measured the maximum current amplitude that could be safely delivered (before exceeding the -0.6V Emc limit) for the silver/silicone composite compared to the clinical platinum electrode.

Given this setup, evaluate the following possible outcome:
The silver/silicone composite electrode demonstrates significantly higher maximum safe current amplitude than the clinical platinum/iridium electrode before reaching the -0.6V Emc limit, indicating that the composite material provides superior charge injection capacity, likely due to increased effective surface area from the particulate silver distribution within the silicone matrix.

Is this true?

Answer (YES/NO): YES